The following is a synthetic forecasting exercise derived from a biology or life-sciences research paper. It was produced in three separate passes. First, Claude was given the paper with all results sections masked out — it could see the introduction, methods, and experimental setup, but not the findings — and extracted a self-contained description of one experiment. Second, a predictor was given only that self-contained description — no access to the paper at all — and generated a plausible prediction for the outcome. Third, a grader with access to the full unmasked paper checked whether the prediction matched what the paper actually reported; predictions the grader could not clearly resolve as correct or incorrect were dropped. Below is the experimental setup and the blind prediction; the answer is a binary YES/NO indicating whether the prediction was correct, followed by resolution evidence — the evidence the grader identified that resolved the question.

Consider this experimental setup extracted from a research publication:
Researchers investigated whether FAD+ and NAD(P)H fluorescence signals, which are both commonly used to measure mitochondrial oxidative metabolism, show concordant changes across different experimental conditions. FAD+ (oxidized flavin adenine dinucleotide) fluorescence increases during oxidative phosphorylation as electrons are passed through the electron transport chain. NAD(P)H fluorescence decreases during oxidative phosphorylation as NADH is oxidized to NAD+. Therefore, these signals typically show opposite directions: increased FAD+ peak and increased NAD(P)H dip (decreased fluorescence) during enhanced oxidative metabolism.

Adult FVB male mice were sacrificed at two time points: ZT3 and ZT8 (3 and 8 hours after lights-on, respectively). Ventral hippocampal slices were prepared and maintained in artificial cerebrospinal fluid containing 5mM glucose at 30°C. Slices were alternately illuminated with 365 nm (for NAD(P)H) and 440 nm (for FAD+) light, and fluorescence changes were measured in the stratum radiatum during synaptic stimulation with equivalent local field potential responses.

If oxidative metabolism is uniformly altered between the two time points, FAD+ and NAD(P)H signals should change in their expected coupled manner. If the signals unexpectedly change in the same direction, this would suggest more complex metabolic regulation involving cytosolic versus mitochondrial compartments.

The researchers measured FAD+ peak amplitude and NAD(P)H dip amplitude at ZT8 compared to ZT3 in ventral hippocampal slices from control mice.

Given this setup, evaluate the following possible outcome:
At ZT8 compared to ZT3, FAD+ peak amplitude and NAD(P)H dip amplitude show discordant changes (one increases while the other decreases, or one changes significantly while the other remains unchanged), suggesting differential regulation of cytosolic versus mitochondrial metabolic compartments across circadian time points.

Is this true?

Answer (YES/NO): YES